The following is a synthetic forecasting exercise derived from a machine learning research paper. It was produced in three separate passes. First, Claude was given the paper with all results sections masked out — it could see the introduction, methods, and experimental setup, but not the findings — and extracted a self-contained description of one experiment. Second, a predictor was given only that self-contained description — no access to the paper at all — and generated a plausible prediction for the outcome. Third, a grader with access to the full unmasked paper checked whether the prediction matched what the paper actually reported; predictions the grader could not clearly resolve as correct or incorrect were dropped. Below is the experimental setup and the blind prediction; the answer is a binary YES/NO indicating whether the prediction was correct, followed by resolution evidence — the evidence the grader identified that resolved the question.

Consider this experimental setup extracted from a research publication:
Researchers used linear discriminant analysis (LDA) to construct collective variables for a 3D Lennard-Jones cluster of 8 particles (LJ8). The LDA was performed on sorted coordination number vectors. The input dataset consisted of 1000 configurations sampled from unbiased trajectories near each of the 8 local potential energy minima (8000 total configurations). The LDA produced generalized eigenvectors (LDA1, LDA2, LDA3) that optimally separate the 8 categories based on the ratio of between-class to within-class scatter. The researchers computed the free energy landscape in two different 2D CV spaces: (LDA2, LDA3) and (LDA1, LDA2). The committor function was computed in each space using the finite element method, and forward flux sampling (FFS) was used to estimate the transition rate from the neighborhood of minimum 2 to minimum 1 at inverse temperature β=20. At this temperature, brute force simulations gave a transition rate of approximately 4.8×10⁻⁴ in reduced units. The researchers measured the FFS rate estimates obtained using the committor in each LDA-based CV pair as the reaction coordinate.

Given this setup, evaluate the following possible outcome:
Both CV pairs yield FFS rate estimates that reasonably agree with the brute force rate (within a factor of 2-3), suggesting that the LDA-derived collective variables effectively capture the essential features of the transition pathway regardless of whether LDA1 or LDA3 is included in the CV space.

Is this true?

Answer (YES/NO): NO